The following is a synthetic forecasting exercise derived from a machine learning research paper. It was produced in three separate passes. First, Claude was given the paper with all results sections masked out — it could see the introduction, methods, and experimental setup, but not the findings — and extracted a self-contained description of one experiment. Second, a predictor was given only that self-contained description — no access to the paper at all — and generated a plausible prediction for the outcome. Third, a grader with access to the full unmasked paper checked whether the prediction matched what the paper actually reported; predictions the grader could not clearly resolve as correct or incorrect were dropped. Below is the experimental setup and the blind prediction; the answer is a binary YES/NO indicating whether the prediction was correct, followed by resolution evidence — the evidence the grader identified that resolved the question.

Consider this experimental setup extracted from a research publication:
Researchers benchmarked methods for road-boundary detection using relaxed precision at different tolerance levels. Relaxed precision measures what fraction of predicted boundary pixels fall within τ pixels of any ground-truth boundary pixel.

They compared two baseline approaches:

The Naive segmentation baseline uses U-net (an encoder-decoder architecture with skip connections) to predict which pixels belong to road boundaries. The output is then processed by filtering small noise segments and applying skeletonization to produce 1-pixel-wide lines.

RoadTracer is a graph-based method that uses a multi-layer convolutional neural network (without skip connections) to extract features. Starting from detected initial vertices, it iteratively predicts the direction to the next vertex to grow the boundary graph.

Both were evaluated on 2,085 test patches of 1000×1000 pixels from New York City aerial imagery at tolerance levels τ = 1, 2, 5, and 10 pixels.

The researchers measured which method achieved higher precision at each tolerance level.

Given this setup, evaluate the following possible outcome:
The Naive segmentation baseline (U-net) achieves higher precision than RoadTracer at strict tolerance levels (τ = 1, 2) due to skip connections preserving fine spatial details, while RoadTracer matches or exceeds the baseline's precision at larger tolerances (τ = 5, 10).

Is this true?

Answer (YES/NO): NO